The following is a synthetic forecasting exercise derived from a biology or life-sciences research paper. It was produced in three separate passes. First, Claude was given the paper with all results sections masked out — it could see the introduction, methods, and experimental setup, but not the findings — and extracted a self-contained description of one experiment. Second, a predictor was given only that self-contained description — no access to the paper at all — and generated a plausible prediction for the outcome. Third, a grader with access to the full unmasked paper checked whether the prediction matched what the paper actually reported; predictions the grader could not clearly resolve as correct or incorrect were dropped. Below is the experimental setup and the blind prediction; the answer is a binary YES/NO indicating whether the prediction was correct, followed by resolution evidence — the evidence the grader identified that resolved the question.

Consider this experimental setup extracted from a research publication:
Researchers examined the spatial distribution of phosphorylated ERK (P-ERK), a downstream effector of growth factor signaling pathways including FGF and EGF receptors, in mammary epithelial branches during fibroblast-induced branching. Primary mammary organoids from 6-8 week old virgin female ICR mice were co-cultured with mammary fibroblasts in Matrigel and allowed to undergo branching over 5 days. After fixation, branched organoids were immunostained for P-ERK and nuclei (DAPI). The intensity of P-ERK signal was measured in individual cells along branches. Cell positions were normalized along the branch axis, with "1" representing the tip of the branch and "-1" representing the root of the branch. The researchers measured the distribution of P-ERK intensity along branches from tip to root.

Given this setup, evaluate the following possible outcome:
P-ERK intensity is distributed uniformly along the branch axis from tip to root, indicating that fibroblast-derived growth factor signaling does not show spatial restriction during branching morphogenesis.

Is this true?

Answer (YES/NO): NO